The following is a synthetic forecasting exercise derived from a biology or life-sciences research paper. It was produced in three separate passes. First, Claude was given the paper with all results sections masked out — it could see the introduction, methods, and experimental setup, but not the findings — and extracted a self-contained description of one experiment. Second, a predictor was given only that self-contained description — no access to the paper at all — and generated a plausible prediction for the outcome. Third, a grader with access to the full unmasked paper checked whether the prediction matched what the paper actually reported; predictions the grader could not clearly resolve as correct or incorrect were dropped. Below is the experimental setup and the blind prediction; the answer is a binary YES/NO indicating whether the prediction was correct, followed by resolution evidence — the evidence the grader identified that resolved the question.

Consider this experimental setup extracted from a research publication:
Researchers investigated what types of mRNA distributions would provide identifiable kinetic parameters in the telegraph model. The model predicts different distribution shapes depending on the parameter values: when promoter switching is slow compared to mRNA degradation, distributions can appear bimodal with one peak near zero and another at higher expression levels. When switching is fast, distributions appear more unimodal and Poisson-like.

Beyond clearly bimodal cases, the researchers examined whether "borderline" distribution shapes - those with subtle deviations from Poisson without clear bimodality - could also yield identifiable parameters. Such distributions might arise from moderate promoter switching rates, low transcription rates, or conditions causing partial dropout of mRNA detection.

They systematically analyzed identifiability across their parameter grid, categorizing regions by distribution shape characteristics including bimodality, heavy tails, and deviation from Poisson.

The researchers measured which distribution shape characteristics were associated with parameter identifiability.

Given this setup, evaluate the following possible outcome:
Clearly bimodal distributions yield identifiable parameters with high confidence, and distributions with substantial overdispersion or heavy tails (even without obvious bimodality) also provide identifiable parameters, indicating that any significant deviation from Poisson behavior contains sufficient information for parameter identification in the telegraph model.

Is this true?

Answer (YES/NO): NO